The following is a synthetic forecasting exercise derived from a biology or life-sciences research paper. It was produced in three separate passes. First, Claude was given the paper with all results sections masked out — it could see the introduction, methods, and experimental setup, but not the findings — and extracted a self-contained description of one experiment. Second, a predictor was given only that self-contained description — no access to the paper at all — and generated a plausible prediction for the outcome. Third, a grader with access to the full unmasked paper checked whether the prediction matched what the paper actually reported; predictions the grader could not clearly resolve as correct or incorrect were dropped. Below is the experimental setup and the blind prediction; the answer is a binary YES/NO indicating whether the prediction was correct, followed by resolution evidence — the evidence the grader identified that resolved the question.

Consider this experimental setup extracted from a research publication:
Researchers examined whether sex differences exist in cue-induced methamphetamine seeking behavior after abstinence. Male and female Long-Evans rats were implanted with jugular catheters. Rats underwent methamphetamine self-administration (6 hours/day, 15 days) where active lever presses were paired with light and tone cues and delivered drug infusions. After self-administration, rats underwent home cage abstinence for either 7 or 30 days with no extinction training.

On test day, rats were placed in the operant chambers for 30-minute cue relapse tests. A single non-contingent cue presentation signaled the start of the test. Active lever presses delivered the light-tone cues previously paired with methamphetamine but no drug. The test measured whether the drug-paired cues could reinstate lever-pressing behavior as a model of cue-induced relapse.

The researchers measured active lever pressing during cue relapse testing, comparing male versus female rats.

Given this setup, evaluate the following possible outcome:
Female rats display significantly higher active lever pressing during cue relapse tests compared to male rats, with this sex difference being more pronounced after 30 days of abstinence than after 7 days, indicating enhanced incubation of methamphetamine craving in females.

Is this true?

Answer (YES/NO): NO